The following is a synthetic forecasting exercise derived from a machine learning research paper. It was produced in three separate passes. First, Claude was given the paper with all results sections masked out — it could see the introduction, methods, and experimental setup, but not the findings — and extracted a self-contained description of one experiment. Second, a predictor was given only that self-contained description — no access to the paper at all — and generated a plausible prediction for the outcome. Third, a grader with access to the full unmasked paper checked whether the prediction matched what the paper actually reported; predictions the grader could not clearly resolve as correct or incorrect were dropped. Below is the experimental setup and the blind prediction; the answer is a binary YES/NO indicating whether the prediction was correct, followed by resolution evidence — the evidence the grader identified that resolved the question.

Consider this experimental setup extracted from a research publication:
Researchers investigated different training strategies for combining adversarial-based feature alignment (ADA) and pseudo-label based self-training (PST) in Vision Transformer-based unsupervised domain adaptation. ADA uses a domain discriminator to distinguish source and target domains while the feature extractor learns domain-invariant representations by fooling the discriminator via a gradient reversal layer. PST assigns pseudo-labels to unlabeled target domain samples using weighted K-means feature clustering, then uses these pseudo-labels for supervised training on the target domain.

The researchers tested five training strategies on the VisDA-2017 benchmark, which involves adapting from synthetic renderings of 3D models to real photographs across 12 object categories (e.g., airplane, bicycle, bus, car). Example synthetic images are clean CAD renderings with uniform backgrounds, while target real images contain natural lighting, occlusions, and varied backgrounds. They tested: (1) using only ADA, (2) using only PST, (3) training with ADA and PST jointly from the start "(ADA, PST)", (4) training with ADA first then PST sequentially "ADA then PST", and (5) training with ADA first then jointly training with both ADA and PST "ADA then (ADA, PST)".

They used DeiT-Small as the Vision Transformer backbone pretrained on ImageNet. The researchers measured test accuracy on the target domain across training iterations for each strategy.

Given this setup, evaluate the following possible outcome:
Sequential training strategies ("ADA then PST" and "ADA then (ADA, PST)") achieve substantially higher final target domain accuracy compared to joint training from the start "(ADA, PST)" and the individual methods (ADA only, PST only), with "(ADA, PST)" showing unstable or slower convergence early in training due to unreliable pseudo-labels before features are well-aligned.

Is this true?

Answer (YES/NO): NO